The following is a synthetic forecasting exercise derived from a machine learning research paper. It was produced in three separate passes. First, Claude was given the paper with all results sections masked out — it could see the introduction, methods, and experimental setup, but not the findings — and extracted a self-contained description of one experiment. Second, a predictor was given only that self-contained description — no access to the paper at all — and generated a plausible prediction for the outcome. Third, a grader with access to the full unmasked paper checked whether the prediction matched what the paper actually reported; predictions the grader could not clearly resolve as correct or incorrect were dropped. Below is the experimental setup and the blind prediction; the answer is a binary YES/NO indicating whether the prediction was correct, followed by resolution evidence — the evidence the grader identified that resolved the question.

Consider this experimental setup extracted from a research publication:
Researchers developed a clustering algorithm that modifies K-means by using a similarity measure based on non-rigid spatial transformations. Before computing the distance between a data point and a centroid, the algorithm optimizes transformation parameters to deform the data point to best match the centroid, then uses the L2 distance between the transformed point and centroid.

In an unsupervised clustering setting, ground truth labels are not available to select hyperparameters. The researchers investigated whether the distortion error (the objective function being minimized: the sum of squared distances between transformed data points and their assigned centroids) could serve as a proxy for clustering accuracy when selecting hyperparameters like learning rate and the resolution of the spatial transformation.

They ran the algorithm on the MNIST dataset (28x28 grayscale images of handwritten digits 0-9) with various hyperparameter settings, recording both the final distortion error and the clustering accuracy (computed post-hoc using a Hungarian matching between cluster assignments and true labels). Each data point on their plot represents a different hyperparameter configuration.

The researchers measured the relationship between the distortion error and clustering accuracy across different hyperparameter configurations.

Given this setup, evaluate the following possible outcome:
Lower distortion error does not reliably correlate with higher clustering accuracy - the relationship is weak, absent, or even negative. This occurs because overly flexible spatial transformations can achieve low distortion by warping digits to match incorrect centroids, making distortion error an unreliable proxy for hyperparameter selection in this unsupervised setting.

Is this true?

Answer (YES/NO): NO